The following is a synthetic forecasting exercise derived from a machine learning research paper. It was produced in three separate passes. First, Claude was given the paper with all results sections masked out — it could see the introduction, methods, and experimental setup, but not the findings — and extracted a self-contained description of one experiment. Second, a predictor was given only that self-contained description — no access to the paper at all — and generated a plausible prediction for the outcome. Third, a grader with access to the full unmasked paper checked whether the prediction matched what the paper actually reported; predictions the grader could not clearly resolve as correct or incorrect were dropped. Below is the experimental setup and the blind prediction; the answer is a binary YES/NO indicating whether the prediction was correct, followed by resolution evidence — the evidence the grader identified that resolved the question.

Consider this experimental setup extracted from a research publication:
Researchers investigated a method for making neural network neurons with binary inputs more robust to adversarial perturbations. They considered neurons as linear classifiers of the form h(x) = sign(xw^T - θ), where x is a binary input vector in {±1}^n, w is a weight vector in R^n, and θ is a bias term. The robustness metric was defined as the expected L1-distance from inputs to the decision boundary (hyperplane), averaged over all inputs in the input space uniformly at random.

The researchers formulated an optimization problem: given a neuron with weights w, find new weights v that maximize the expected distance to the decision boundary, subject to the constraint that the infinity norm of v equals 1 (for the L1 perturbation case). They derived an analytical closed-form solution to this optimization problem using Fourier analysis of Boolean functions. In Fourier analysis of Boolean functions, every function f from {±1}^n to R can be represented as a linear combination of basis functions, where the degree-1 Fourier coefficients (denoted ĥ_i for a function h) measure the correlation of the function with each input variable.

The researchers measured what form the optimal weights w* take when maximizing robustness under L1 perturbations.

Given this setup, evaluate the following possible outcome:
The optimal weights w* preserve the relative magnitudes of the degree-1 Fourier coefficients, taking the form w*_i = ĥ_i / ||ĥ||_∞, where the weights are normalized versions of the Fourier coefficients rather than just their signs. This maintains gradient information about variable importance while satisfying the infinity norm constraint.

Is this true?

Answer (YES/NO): NO